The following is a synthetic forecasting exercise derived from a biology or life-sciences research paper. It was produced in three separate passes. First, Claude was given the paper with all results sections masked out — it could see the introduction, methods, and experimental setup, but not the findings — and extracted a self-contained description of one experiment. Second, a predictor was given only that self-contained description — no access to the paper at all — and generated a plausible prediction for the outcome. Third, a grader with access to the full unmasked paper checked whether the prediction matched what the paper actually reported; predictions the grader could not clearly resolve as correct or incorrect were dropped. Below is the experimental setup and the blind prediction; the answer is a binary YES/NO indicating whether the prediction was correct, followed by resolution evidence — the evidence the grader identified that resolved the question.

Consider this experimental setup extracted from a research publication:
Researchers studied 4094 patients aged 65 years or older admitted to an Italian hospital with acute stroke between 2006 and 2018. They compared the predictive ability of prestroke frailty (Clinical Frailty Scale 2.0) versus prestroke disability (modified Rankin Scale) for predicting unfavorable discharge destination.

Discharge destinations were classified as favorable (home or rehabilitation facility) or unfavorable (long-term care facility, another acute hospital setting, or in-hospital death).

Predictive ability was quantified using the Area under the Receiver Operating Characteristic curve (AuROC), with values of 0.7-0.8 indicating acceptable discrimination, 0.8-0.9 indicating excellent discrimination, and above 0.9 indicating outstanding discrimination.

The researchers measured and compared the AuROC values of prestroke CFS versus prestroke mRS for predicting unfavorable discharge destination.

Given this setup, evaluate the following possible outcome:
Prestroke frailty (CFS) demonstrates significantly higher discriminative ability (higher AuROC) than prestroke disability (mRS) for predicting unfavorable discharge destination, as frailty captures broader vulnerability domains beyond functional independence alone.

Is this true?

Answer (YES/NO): YES